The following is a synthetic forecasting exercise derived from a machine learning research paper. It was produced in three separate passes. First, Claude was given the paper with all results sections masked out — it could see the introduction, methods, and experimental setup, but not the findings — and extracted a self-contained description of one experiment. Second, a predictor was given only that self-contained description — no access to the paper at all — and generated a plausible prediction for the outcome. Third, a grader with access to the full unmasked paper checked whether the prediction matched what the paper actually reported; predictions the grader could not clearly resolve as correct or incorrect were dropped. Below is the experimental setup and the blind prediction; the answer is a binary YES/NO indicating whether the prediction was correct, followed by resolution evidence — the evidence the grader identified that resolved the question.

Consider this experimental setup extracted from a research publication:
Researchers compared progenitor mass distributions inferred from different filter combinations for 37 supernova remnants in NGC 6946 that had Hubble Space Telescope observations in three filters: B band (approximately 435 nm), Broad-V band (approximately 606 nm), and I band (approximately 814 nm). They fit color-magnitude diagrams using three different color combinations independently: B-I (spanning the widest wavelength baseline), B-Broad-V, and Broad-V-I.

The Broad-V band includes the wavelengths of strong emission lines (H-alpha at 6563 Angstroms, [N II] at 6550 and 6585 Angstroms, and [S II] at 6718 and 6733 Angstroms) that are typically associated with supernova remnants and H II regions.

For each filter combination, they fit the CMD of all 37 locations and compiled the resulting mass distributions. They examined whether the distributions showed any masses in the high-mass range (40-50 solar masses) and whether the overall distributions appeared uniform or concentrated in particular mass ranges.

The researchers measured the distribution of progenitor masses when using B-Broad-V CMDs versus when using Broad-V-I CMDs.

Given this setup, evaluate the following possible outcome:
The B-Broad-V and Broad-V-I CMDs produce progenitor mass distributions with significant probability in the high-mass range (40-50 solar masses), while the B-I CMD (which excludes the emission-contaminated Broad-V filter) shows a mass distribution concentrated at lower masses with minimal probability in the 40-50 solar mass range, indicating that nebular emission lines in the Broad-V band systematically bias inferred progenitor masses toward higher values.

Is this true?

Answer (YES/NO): NO